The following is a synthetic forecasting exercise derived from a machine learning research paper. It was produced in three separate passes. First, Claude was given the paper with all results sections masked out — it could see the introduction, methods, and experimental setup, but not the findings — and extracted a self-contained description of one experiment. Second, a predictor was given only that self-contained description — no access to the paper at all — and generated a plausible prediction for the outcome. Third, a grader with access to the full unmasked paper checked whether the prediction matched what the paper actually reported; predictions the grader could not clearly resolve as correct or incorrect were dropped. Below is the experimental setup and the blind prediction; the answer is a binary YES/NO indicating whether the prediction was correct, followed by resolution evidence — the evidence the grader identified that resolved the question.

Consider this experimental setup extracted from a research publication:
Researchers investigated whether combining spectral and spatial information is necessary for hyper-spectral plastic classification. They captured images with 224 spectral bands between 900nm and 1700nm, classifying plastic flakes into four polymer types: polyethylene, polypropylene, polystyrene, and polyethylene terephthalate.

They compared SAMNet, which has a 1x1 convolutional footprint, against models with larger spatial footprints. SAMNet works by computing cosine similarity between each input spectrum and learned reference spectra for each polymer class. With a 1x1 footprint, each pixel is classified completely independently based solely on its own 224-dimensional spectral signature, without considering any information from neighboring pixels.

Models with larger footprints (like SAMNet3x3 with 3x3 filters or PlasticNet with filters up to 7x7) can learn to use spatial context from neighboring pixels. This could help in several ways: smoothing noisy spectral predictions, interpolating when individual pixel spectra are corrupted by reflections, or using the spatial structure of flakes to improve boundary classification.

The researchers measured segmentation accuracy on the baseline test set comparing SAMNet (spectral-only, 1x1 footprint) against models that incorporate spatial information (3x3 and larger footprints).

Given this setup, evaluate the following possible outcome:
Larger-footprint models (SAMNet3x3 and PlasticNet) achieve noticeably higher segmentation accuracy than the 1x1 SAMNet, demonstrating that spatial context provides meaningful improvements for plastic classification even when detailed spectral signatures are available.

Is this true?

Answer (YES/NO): YES